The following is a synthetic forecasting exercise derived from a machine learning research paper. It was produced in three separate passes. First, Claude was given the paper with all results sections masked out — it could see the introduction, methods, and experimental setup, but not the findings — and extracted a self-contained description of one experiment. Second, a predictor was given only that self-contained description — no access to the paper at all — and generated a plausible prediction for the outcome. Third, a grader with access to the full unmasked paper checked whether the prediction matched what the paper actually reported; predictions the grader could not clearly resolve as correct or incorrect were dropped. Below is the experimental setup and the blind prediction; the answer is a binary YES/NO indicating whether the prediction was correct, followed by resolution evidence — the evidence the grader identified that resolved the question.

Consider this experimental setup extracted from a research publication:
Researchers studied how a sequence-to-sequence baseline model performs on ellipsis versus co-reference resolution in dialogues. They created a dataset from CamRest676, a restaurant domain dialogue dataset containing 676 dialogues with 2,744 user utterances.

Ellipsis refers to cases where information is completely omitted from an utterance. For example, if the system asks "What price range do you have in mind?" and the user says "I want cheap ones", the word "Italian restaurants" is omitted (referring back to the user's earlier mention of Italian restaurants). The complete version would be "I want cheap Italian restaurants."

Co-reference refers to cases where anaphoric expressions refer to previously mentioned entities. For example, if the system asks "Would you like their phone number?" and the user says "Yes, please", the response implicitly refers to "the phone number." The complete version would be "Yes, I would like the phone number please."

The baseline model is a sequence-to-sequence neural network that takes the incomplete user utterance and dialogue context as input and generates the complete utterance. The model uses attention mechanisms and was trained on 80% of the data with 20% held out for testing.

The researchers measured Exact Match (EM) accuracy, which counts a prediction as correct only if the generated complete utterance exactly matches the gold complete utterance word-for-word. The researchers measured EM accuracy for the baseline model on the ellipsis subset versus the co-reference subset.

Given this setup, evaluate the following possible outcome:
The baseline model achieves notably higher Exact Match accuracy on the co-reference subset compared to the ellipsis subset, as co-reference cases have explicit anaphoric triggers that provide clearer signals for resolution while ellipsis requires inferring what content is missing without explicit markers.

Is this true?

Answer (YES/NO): YES